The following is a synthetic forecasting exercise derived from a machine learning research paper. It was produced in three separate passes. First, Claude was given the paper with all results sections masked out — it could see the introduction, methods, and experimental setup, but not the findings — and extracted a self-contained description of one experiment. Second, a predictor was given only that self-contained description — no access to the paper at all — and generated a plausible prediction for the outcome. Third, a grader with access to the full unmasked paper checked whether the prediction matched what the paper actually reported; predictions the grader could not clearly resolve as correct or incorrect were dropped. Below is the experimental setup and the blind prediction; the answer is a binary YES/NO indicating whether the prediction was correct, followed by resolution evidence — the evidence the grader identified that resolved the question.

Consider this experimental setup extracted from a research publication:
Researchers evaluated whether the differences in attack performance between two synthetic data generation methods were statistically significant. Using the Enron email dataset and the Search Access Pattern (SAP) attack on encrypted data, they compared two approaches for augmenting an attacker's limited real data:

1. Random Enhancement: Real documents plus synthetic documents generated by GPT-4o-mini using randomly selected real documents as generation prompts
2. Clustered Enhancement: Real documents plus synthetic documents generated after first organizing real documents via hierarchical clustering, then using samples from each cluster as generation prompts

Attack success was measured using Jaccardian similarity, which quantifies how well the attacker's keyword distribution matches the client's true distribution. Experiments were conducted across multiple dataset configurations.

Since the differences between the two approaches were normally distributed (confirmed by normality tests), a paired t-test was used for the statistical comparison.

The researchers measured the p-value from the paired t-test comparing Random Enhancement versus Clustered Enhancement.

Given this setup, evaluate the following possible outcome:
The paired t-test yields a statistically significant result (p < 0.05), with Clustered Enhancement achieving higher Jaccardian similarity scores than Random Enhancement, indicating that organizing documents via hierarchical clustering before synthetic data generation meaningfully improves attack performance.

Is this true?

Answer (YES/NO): YES